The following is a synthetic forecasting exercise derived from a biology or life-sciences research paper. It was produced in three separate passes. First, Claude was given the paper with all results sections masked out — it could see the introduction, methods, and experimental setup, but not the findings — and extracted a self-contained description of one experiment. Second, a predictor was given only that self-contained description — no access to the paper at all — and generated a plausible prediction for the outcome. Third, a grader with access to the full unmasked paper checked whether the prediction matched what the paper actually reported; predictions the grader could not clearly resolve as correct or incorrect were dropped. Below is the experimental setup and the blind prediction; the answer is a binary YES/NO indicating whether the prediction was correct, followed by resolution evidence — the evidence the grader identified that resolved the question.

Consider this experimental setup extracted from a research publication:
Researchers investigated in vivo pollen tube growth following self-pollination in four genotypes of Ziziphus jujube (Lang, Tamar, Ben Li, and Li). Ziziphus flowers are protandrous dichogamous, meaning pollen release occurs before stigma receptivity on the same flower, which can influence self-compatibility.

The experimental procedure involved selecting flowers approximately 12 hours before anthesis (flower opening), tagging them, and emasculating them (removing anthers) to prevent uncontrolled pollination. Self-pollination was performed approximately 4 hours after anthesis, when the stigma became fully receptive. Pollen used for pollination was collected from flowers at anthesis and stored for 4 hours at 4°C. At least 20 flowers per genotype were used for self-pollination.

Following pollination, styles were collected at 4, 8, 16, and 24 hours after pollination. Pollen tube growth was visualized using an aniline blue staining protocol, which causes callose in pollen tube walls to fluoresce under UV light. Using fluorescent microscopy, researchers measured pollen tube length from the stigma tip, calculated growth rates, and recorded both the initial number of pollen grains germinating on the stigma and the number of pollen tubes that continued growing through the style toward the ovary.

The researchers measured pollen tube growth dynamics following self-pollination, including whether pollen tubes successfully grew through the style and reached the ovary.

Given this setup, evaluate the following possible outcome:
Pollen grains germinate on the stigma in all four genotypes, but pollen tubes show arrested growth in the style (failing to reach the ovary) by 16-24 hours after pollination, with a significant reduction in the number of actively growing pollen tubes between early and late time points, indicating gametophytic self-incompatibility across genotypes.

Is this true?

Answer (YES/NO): NO